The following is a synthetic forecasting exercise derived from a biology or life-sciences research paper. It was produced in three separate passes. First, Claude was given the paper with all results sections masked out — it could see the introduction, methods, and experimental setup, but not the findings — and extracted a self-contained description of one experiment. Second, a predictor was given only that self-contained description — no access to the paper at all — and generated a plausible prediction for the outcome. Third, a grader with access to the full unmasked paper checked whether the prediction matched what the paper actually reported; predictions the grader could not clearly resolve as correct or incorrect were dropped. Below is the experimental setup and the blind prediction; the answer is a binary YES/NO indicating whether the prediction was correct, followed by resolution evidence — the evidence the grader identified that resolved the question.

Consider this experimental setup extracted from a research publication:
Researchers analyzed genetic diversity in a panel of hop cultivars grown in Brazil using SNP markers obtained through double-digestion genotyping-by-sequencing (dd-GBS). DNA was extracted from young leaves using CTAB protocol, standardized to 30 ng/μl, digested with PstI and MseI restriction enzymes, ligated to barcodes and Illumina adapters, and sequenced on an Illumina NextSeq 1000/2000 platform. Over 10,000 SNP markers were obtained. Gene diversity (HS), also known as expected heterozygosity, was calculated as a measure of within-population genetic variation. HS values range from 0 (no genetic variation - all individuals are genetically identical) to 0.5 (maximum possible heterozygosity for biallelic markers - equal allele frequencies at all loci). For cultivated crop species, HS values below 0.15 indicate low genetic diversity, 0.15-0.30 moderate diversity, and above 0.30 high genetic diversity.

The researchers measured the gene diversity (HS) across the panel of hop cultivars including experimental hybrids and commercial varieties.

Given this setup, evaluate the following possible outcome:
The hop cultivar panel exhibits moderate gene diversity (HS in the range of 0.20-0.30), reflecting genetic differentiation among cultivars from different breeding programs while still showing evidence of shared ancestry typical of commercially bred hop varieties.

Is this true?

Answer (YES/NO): NO